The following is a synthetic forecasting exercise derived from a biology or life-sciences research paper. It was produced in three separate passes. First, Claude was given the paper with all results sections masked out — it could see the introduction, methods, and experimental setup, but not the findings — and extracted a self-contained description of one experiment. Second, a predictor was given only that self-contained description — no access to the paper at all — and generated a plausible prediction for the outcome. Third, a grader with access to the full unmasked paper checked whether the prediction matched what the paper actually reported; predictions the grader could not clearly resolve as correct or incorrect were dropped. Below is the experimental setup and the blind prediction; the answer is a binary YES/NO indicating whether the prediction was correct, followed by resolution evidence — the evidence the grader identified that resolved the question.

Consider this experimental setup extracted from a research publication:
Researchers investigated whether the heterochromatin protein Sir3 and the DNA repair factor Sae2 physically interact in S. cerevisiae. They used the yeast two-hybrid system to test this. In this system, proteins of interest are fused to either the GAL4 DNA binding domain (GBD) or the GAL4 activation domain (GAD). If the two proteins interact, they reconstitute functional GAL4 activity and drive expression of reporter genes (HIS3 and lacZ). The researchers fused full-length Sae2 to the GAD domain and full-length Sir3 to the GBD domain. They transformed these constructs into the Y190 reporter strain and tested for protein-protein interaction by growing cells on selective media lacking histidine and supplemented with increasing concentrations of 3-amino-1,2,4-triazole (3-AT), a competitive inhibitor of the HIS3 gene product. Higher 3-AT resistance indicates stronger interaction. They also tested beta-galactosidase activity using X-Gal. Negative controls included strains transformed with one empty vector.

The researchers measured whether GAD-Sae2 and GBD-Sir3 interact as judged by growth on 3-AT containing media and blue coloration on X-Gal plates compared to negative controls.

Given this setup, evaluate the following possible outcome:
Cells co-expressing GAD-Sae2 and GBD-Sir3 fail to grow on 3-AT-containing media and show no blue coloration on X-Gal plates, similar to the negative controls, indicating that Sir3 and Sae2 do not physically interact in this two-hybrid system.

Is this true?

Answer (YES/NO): NO